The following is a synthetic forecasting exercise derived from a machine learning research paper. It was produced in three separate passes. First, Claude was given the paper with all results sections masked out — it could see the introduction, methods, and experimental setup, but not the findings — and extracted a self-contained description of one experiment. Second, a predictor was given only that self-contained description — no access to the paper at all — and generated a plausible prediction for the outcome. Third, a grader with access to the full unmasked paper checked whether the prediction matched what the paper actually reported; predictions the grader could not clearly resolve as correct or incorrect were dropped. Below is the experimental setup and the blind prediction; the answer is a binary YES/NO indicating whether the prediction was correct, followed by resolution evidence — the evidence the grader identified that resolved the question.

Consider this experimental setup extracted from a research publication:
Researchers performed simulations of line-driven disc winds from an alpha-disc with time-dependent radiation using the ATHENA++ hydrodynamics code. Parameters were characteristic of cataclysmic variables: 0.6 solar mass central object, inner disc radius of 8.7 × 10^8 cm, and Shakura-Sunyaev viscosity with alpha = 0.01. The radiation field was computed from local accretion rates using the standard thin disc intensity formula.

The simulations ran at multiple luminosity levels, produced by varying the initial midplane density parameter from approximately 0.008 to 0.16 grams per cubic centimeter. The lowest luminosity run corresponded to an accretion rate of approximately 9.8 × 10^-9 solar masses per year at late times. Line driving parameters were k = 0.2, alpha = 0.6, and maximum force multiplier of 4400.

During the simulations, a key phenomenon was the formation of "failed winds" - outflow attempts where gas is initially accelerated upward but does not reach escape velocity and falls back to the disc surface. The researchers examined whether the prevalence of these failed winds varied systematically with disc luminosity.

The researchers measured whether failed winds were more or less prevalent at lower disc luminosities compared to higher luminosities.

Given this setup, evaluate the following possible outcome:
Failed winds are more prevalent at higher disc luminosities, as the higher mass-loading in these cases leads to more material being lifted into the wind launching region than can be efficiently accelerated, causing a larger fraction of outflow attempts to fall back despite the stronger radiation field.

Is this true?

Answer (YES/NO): NO